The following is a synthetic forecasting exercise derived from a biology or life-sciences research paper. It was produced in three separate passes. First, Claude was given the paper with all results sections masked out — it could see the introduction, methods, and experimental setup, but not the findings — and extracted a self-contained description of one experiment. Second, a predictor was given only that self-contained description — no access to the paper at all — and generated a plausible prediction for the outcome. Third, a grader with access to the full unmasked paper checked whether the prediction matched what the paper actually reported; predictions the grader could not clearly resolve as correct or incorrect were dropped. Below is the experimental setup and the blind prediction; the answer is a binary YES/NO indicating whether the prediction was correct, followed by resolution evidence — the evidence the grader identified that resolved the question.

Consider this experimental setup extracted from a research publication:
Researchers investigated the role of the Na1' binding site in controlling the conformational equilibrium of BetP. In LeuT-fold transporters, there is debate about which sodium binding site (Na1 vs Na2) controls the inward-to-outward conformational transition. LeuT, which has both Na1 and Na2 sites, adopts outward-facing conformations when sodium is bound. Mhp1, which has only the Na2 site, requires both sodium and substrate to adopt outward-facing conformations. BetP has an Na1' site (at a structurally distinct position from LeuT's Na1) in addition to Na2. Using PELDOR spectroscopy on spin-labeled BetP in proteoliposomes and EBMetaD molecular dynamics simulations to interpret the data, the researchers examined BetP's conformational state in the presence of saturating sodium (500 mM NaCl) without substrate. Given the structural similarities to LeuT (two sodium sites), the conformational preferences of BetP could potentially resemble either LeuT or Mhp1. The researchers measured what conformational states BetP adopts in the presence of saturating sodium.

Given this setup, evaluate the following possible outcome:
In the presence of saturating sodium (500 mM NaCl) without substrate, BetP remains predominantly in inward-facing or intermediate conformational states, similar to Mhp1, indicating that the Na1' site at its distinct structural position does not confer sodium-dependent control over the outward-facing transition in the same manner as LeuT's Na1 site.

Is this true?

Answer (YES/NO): YES